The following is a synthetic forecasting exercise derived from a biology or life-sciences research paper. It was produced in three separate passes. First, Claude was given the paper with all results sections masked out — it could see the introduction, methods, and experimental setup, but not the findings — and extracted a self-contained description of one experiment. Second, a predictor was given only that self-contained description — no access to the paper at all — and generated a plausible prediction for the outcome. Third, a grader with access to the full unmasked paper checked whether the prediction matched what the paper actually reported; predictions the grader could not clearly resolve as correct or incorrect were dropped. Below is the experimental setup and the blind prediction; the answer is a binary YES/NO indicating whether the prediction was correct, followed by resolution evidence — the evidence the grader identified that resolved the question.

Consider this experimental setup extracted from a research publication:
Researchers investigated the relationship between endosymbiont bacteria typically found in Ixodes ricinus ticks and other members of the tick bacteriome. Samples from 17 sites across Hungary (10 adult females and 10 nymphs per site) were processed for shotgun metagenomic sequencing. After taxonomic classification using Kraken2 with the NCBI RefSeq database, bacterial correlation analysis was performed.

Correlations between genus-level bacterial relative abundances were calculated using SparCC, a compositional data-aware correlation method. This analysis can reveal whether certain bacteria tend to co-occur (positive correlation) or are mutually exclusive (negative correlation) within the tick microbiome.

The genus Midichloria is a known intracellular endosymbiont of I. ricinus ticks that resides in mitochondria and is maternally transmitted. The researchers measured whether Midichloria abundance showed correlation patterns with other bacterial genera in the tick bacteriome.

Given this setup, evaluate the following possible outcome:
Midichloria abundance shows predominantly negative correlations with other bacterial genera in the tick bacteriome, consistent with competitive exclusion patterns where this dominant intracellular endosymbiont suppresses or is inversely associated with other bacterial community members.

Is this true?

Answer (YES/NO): NO